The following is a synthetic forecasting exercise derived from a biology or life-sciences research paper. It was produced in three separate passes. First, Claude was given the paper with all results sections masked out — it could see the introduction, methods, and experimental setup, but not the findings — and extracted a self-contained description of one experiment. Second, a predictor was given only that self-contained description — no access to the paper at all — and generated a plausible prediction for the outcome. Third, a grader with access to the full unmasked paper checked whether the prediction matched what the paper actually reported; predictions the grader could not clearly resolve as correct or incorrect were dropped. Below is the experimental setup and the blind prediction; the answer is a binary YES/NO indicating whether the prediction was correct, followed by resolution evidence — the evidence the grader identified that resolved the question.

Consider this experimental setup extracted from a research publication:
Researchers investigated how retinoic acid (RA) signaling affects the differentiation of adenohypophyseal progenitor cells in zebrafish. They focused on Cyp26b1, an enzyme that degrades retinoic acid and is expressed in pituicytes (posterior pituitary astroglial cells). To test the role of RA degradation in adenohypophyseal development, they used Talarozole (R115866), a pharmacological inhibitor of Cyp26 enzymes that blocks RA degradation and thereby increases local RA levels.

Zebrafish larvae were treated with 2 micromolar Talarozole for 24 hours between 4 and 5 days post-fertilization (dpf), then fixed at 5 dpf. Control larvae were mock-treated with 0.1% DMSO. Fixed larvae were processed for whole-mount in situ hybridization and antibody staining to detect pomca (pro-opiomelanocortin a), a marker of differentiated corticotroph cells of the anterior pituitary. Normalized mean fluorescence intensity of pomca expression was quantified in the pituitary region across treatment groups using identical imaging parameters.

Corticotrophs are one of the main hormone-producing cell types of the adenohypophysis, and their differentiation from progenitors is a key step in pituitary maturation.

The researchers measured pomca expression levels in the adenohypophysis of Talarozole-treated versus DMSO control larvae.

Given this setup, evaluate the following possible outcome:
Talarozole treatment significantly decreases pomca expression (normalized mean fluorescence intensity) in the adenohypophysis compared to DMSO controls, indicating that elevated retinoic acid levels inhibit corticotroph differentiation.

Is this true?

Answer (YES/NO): NO